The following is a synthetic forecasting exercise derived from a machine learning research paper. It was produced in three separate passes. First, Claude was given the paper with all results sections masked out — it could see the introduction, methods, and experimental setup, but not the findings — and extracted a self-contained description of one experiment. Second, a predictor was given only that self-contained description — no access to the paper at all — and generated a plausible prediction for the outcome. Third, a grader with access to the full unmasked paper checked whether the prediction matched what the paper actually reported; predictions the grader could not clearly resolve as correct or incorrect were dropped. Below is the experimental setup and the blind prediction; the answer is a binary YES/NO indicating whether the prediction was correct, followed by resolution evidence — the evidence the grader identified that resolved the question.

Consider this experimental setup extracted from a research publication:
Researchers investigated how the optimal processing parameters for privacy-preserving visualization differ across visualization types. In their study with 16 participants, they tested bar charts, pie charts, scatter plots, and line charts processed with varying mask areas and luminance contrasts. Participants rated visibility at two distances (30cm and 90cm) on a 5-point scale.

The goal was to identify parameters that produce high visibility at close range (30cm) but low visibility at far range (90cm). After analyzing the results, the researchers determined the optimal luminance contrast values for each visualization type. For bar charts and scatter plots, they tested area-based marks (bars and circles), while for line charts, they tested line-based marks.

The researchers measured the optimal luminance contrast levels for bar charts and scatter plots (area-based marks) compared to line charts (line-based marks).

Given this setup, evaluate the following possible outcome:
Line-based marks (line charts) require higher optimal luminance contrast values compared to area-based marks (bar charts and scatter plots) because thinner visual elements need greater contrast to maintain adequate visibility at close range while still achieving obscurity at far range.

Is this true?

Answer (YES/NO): NO